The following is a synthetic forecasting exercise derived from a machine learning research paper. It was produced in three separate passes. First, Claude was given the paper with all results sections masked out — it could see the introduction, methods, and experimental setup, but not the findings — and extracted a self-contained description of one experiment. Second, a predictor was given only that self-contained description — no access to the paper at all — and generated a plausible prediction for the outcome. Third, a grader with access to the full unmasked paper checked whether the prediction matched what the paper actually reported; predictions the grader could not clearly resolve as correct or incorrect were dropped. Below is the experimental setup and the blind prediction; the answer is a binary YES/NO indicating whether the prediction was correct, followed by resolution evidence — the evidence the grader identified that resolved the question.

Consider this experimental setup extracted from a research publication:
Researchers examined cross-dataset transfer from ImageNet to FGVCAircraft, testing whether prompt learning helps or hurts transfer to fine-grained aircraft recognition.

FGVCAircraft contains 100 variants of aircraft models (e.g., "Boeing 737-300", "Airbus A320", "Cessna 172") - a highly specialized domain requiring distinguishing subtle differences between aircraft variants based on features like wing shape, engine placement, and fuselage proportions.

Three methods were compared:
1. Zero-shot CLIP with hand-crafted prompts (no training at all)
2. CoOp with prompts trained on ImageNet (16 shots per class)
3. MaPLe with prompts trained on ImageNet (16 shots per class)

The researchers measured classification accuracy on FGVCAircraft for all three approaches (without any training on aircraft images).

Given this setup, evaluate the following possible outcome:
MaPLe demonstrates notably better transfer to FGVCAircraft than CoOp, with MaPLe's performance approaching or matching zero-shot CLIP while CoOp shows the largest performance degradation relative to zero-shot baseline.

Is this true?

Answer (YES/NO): YES